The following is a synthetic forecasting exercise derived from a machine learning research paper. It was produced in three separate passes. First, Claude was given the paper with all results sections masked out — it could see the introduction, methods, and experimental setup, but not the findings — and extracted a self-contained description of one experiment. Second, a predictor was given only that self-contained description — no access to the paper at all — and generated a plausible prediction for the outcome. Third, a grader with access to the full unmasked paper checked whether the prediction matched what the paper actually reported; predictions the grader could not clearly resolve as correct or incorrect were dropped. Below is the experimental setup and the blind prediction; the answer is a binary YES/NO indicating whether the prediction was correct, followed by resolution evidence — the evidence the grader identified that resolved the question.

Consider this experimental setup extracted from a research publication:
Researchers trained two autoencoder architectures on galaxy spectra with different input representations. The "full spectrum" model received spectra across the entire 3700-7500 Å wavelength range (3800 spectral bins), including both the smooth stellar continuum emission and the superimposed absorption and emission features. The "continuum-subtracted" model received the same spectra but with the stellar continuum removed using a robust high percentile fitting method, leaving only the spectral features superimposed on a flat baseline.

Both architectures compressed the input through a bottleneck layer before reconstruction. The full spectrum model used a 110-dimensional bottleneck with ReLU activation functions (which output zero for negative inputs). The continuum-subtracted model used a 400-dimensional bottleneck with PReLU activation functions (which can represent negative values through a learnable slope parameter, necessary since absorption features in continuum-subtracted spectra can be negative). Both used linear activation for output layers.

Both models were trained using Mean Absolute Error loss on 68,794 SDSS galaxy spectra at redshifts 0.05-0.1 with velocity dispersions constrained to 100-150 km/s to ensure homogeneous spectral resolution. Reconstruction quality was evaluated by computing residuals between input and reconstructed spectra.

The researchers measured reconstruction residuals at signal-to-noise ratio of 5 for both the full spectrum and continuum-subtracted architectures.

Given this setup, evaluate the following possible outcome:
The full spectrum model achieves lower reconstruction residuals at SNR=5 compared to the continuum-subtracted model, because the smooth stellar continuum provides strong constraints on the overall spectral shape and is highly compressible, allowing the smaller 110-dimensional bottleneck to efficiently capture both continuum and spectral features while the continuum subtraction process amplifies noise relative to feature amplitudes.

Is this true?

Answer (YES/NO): YES